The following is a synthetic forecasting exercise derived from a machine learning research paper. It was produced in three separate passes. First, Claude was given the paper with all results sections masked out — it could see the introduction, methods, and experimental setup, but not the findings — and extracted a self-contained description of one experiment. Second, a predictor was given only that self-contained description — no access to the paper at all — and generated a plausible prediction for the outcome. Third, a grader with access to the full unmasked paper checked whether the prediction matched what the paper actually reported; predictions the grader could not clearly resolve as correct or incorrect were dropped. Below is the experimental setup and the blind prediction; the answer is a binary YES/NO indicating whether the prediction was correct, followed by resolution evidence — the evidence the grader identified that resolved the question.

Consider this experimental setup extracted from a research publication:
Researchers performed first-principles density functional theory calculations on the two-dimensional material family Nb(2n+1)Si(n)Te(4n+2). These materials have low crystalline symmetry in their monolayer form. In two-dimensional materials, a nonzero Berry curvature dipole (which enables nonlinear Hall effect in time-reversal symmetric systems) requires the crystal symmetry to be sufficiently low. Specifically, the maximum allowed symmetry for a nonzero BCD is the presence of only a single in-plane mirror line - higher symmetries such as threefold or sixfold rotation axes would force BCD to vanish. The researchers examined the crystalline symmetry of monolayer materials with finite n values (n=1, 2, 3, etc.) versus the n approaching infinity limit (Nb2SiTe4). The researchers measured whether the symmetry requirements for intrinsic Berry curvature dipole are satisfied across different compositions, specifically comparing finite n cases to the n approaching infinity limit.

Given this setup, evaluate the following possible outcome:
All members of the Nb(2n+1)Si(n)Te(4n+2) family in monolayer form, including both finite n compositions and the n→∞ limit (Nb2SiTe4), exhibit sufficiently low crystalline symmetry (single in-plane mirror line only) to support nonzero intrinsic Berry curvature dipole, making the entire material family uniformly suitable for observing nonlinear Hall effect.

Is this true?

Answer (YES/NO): NO